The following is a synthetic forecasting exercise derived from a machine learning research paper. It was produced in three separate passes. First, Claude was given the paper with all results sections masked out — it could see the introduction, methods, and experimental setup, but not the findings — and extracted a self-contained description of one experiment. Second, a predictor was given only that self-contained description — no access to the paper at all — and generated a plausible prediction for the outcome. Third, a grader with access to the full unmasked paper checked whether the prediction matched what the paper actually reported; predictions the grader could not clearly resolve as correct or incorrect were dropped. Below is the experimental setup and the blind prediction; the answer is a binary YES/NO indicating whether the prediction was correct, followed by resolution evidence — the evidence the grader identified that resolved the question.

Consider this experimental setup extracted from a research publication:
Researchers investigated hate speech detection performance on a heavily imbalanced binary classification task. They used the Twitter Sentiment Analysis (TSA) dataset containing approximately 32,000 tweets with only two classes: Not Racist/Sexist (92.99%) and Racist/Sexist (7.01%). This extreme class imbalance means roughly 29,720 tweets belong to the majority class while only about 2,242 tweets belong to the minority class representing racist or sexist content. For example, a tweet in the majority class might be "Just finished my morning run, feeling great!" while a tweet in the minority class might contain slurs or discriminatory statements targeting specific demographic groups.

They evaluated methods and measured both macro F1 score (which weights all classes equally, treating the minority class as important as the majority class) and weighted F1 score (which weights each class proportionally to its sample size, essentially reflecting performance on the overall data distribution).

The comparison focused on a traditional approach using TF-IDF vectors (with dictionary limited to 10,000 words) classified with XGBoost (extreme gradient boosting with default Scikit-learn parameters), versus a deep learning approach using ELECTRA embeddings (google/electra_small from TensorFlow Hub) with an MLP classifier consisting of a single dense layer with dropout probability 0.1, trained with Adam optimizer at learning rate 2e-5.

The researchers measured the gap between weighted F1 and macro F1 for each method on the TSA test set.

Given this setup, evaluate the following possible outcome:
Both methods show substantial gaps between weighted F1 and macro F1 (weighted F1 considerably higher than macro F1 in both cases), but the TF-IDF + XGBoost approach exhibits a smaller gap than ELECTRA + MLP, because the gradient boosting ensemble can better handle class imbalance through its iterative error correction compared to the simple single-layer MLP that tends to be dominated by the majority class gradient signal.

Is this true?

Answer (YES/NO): NO